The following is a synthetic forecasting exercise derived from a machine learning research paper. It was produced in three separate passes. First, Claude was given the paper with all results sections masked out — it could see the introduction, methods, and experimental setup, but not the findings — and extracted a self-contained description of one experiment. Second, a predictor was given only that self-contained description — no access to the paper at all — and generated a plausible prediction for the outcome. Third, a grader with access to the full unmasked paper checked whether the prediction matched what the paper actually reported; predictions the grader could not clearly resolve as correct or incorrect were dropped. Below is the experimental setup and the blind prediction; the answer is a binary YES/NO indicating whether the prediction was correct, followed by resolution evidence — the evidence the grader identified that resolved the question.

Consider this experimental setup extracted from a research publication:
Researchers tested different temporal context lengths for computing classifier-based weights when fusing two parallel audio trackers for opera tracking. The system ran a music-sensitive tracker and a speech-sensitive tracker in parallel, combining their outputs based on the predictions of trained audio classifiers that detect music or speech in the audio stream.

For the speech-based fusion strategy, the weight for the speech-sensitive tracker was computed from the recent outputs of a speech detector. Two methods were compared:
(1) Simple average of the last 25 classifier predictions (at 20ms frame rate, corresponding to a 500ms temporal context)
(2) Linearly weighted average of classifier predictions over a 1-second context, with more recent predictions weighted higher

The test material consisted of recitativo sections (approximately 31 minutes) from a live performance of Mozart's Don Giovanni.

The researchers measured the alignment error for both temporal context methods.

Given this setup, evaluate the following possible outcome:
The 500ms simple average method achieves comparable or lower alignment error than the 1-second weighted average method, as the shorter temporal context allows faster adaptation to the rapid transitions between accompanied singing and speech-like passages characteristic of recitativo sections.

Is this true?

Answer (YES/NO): NO